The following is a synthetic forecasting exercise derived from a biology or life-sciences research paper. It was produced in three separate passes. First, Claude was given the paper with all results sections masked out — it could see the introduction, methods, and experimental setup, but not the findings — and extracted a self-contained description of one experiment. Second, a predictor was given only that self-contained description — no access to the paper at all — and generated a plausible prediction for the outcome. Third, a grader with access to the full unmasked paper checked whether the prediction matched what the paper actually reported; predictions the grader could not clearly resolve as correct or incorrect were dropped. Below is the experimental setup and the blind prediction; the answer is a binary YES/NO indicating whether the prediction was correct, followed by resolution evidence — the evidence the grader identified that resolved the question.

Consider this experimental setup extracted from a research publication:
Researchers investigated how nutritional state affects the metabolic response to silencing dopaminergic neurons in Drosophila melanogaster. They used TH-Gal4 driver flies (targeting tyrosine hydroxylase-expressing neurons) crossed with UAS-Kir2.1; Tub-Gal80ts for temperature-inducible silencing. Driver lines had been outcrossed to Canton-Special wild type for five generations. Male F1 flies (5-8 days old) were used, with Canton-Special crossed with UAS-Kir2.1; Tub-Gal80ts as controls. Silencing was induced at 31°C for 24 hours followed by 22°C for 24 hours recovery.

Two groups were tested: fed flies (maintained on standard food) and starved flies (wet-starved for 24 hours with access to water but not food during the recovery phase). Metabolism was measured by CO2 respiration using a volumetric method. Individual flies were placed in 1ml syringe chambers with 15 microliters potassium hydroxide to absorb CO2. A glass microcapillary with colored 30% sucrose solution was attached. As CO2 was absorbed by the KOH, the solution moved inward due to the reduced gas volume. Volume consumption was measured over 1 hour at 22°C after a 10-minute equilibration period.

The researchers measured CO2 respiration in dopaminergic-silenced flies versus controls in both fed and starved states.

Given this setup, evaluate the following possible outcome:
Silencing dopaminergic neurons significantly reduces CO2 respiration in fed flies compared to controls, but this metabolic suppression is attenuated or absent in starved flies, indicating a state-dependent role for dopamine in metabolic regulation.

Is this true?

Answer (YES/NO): NO